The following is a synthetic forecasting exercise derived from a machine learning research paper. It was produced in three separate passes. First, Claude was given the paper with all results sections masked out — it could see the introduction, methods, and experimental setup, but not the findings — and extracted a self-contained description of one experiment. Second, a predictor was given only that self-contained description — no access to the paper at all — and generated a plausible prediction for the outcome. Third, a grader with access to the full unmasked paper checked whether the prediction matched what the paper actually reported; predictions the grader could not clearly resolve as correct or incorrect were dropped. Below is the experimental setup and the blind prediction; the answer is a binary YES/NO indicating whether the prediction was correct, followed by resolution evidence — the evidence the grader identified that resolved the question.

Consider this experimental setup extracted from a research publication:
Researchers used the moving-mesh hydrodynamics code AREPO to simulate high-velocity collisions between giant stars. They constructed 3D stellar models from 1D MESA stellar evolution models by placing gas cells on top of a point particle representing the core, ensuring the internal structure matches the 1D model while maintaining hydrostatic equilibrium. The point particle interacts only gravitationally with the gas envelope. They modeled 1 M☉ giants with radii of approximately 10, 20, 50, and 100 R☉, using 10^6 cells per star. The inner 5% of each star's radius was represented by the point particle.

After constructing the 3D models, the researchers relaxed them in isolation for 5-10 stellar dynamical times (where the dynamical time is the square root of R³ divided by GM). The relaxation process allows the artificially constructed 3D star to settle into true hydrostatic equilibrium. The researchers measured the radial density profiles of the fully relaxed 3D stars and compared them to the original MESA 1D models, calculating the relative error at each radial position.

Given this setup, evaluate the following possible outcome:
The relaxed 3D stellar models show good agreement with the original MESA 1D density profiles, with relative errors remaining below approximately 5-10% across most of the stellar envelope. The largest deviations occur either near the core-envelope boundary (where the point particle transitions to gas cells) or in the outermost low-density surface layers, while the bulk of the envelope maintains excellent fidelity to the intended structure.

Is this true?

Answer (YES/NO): YES